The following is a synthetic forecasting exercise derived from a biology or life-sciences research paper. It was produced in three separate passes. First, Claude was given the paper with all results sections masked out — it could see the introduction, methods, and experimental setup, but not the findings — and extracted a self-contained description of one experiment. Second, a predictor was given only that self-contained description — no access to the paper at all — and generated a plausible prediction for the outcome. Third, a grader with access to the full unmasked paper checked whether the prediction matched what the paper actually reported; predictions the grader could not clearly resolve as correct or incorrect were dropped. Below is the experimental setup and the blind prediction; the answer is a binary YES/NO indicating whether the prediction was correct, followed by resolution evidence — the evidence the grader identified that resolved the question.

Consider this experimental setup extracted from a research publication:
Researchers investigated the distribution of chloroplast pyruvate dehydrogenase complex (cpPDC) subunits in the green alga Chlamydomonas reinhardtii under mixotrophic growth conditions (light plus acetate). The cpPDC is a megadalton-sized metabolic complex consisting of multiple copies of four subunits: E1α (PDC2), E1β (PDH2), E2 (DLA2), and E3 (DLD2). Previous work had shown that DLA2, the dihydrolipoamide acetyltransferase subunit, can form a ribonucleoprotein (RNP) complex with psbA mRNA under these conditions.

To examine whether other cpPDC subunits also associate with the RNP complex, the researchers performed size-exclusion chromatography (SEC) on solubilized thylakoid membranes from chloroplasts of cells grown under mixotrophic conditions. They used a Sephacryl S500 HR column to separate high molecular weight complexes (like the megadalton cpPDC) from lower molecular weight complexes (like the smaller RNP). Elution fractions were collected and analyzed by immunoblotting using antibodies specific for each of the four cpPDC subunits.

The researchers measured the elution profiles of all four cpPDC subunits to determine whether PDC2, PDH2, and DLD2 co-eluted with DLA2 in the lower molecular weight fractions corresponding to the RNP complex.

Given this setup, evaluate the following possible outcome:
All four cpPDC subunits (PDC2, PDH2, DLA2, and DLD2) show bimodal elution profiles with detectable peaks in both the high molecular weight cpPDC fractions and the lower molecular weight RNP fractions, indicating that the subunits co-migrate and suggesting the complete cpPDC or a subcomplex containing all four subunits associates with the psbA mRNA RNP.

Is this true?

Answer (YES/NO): NO